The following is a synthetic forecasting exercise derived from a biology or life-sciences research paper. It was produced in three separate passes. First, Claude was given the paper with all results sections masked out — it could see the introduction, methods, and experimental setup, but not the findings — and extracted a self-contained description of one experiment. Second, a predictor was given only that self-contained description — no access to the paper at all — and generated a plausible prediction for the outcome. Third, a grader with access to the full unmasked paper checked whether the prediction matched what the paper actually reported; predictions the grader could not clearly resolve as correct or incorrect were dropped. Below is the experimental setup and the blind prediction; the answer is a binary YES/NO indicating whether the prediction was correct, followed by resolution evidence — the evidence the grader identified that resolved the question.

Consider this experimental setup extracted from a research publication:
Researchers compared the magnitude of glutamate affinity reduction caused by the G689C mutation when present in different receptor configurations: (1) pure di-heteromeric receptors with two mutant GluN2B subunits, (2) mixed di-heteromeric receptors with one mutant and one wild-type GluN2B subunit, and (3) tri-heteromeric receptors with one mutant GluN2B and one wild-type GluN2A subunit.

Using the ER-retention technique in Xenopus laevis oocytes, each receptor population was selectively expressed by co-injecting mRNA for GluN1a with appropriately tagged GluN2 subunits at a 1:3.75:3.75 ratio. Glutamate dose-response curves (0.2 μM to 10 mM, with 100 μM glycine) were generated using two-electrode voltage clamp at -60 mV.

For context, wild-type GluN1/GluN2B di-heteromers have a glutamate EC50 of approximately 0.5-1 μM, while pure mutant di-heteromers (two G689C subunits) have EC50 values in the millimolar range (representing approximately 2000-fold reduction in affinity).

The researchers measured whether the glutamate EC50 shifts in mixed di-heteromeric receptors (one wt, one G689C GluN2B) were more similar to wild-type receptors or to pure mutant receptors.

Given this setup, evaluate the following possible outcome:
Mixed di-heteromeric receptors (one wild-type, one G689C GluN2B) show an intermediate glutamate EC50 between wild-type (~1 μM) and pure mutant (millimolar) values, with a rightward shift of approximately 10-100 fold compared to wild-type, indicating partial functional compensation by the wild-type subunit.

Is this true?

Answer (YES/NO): NO